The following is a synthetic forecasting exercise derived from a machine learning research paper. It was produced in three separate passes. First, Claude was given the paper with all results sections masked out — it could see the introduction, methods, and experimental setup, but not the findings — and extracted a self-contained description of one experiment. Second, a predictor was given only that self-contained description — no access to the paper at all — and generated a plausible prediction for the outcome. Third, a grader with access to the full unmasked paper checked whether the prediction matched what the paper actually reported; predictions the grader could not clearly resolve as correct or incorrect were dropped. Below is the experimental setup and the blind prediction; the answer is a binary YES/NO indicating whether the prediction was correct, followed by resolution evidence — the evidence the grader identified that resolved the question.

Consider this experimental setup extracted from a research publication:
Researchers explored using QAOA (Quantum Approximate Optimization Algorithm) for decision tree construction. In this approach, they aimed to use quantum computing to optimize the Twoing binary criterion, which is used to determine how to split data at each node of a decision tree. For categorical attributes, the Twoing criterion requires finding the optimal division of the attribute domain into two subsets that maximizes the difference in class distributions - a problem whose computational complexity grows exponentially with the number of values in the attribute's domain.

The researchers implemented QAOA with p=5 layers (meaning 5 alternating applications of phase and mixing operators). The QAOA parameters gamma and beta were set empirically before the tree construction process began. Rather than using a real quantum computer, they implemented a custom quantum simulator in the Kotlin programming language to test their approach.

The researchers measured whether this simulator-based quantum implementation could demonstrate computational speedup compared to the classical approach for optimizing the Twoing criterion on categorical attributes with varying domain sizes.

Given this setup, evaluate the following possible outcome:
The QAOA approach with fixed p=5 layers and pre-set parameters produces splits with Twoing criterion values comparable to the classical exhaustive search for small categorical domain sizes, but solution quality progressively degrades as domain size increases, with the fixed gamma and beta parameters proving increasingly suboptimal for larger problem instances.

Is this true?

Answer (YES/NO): NO